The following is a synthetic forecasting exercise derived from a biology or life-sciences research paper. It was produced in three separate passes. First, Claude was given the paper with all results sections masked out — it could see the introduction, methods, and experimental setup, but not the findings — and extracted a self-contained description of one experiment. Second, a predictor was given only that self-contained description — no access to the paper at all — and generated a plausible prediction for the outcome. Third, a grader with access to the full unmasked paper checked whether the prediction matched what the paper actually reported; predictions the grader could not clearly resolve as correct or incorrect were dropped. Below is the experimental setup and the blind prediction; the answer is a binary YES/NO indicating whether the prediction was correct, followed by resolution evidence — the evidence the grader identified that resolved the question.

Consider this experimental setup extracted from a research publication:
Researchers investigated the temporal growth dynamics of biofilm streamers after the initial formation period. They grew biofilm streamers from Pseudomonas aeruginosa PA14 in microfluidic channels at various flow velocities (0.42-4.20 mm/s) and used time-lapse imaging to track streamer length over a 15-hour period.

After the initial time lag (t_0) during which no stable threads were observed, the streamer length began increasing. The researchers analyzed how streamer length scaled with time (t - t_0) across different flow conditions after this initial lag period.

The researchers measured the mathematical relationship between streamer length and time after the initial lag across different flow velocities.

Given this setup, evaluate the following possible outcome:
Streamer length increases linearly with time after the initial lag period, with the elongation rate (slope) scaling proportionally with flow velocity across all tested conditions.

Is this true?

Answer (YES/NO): NO